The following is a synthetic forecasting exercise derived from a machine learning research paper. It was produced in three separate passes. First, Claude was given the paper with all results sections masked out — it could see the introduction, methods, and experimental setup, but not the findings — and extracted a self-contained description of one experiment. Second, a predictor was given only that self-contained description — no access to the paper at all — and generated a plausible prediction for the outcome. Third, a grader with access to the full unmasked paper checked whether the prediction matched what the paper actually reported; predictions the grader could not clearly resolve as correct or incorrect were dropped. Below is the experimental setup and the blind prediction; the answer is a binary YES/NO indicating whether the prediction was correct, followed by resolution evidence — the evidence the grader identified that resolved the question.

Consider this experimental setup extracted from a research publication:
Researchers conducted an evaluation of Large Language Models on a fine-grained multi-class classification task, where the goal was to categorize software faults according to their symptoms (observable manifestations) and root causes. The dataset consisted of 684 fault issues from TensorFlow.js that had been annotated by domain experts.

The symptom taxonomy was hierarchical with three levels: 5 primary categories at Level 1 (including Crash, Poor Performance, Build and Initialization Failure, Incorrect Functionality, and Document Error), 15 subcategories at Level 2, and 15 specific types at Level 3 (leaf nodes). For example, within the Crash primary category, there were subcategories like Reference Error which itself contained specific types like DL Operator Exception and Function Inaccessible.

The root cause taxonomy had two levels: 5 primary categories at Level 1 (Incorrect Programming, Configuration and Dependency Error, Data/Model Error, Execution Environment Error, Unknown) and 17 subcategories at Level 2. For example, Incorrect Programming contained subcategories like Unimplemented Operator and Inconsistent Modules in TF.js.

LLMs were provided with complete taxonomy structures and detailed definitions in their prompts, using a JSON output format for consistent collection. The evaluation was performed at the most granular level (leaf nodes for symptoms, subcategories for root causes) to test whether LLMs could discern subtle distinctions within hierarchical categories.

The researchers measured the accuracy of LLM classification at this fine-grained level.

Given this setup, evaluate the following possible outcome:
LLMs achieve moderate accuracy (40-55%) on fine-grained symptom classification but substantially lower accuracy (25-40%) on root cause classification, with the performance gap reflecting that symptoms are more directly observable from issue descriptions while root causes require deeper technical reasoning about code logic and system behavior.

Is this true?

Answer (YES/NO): NO